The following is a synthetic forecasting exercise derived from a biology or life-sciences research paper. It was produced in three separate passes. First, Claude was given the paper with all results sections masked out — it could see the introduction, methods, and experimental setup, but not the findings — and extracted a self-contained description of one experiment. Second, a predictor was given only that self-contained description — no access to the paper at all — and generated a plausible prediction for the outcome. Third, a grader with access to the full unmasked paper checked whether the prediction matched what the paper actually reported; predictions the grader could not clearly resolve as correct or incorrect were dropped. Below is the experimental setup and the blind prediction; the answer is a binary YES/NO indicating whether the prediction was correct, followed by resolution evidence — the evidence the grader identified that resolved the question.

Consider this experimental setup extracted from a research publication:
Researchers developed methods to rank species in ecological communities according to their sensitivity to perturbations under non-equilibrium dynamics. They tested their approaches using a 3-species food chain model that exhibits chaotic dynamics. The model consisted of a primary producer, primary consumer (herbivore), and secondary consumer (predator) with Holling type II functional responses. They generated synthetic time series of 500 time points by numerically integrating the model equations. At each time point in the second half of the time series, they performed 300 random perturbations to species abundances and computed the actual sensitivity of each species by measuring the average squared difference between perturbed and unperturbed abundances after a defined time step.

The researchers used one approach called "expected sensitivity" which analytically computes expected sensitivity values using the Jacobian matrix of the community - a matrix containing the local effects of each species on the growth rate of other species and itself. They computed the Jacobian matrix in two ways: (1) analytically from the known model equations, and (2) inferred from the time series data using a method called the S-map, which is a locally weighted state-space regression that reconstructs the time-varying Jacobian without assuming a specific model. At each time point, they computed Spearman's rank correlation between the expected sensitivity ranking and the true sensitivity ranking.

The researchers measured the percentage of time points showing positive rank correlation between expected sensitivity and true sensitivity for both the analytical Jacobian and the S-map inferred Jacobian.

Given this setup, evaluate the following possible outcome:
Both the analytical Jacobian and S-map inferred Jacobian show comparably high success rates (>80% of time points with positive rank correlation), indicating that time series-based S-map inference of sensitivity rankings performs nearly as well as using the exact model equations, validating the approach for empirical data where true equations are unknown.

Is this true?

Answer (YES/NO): YES